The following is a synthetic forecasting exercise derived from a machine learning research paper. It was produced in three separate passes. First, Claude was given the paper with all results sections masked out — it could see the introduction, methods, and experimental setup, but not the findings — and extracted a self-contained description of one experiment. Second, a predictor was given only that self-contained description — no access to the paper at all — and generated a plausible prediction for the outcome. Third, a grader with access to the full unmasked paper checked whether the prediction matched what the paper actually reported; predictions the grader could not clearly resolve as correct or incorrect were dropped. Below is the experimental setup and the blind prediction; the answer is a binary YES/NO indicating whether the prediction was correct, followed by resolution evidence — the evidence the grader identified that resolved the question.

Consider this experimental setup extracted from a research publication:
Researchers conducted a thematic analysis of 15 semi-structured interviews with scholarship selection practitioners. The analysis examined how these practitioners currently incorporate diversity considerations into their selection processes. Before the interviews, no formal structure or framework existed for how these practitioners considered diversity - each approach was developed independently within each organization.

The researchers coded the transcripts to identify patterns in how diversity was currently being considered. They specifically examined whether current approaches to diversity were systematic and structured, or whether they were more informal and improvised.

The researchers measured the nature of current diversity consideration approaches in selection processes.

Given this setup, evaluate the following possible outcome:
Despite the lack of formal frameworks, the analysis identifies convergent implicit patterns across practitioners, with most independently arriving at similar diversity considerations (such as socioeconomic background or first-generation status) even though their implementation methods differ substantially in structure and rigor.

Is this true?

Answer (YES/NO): YES